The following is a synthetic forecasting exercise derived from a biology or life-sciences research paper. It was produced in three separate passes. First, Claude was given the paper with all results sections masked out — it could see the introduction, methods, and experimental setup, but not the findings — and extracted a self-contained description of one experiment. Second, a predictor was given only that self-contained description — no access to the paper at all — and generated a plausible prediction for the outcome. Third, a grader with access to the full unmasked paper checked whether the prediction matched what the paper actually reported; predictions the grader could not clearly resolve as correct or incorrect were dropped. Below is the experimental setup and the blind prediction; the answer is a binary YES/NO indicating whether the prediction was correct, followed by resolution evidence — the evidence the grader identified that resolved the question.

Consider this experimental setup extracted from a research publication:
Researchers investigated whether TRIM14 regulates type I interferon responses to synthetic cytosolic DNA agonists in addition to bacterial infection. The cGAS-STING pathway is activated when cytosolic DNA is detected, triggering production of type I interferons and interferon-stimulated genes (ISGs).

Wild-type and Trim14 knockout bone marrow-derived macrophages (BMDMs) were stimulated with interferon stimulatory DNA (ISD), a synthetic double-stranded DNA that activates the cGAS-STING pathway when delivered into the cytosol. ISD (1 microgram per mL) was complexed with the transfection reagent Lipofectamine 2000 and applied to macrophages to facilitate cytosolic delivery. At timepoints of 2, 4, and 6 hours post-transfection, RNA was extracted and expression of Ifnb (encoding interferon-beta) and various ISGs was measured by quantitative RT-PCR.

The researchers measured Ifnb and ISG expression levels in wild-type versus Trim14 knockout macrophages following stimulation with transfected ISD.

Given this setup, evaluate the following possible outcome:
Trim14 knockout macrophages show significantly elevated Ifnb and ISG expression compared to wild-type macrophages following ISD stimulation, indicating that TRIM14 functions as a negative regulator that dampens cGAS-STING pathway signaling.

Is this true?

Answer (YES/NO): NO